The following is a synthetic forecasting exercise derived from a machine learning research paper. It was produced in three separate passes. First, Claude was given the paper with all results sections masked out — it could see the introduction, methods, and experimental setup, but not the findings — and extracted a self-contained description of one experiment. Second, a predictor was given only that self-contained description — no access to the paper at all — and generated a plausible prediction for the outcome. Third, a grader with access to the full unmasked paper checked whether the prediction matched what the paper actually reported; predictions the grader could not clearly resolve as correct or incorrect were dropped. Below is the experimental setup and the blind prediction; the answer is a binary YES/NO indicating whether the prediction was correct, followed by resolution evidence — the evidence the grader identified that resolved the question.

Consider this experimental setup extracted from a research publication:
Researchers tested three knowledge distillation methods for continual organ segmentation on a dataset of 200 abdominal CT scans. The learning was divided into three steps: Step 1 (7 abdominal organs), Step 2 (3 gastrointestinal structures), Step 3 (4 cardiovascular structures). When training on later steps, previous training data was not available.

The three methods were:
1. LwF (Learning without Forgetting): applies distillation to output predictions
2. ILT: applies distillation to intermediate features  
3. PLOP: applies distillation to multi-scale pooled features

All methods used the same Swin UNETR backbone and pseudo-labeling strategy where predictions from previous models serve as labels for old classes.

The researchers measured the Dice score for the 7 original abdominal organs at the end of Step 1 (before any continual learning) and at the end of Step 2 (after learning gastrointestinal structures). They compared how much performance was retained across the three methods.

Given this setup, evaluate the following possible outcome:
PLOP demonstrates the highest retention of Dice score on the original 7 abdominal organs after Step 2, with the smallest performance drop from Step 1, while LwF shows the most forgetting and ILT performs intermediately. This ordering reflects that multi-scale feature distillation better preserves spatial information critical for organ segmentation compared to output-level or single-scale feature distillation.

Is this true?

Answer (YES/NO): NO